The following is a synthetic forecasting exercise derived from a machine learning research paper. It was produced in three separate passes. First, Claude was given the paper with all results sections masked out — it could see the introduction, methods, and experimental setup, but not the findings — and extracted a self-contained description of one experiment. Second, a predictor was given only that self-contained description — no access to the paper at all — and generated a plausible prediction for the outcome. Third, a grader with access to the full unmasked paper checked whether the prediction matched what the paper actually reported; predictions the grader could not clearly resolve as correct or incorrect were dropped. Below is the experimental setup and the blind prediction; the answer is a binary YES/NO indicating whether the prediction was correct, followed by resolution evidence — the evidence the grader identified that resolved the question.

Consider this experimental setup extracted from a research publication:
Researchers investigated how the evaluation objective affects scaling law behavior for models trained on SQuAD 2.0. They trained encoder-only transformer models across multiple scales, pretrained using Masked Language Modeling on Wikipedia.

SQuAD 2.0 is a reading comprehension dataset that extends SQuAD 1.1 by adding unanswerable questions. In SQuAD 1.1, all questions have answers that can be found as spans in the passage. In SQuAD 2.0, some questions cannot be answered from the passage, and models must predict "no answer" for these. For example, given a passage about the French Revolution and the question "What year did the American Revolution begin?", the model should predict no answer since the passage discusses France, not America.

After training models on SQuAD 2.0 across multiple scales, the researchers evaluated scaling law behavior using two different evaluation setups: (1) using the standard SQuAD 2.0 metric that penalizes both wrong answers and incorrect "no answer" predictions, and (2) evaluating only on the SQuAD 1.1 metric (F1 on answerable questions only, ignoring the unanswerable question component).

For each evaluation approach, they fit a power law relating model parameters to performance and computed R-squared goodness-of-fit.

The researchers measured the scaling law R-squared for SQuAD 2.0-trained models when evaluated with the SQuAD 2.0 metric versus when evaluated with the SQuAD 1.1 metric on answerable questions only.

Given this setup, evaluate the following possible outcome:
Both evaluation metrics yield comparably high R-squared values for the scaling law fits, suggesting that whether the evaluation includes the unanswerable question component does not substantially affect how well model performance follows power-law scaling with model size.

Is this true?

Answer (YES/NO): NO